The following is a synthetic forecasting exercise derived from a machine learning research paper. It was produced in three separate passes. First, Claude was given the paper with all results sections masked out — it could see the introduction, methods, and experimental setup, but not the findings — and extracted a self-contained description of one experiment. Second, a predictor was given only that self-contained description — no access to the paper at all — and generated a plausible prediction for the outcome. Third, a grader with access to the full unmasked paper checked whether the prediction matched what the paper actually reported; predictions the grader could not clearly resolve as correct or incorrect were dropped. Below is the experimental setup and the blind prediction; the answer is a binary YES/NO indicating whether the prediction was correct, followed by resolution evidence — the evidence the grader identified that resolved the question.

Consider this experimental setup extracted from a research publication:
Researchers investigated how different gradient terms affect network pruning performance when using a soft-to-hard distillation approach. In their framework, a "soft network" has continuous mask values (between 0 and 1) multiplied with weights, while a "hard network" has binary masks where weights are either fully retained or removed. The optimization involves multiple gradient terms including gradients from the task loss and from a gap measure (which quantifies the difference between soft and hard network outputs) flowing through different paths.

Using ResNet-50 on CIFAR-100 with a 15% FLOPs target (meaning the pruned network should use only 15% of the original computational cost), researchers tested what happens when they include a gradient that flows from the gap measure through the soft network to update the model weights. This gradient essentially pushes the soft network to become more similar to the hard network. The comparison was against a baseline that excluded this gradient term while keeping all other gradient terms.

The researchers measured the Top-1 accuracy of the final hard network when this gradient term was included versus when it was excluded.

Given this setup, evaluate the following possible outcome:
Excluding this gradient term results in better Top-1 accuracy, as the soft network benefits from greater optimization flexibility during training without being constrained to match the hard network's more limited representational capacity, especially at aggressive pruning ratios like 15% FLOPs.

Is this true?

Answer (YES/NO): YES